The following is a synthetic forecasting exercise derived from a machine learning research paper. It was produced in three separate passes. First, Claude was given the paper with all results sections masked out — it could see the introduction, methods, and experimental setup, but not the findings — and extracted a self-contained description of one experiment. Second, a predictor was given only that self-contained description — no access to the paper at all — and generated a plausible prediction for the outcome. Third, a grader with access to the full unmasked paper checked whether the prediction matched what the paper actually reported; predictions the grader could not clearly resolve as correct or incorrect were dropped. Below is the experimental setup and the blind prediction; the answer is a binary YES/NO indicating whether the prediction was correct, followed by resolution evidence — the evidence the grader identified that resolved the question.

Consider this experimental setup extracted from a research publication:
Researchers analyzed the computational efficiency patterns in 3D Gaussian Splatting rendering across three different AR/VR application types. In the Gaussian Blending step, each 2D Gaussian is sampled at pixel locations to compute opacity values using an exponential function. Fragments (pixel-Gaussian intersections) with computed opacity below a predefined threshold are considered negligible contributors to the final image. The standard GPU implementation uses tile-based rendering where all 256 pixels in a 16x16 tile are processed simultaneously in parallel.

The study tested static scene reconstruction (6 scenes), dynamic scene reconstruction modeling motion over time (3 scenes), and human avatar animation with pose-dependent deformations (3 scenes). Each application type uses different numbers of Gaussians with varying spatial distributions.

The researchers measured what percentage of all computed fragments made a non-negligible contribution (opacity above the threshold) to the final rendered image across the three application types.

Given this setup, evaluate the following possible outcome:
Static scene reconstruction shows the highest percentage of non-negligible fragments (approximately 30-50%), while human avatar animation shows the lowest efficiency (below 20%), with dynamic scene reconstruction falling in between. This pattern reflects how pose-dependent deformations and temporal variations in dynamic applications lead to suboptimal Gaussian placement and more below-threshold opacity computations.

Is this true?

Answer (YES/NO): NO